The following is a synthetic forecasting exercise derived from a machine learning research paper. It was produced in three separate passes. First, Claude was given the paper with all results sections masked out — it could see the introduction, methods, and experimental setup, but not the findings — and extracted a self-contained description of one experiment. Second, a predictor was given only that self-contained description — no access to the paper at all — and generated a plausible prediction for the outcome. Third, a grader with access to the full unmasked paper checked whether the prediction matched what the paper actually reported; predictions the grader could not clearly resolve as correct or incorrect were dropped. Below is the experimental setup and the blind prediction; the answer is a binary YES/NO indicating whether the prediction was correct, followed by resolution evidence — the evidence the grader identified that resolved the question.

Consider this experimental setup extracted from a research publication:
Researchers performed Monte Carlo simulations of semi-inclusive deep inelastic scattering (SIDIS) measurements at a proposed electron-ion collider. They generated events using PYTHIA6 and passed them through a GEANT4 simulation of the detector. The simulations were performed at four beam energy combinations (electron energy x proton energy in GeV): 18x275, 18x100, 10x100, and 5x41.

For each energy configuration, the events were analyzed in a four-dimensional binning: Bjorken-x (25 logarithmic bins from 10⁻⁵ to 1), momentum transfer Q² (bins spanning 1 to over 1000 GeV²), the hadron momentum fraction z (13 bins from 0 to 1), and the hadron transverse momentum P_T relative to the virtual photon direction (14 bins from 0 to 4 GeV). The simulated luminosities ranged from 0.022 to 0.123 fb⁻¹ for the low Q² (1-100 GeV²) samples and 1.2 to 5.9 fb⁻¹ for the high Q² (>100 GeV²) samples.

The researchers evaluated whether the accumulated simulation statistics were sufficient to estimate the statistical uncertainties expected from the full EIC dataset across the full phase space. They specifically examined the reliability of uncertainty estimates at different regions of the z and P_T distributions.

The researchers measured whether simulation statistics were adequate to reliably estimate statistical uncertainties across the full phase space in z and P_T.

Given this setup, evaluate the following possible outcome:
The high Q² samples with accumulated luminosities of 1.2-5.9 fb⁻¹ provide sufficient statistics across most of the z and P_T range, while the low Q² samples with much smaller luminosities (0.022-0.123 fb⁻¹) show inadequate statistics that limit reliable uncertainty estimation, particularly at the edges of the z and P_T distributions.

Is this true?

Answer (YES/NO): NO